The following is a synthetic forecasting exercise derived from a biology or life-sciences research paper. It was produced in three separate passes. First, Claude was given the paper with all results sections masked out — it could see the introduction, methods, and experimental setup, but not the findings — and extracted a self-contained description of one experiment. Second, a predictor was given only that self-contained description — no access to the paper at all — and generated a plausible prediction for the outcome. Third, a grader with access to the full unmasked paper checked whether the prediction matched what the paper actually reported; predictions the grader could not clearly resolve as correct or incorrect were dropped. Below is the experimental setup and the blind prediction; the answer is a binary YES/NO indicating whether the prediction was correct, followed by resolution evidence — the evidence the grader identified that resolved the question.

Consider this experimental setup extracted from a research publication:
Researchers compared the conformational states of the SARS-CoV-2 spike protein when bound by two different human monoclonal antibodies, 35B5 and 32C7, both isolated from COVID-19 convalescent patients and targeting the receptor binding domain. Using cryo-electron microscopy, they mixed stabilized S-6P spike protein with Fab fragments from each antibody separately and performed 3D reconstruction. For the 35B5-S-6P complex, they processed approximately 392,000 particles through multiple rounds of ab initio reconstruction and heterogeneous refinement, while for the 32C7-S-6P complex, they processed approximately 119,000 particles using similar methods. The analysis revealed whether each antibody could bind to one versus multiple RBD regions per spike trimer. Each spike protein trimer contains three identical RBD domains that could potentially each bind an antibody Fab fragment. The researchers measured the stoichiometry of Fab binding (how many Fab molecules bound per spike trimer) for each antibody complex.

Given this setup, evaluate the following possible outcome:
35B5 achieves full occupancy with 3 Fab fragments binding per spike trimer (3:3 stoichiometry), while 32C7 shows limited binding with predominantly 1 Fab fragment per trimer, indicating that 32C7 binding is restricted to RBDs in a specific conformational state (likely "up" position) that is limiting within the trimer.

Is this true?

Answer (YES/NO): NO